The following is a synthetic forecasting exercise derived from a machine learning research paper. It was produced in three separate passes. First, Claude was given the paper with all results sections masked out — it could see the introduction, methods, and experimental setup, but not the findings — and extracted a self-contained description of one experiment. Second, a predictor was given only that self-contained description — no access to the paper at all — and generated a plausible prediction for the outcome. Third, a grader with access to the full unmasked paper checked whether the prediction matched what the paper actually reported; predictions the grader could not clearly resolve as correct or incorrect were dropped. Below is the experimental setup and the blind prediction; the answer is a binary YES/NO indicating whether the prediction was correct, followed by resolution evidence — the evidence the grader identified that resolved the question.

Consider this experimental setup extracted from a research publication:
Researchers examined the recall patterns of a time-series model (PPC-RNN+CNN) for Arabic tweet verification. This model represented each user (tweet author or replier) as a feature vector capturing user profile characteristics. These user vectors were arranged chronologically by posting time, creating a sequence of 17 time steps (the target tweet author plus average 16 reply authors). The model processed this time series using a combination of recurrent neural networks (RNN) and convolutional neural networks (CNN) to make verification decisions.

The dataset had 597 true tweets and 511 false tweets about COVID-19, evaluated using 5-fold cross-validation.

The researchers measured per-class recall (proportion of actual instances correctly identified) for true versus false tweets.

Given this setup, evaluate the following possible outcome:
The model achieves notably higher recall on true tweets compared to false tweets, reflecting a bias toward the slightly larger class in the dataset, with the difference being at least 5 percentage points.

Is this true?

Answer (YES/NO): NO